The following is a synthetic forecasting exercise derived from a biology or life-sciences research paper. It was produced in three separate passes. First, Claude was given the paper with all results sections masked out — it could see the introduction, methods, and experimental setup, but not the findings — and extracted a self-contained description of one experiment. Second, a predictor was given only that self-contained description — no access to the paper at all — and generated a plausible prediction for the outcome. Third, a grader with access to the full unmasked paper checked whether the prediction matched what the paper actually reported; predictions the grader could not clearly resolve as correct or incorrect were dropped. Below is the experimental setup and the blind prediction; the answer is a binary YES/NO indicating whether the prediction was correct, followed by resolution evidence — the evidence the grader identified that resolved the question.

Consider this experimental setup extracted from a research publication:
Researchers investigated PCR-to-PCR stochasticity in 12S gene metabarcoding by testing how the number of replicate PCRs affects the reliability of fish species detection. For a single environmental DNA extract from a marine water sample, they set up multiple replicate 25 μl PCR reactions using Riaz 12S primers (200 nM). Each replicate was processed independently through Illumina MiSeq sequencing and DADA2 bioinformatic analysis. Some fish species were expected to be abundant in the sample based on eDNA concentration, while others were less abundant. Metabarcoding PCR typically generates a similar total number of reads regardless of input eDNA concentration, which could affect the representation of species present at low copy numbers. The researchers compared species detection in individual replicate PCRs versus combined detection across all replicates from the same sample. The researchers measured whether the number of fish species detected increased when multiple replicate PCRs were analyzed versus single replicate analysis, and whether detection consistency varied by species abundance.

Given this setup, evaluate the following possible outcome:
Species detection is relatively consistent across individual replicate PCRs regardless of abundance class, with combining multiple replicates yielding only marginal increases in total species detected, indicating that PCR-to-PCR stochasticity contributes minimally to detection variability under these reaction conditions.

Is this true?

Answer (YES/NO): NO